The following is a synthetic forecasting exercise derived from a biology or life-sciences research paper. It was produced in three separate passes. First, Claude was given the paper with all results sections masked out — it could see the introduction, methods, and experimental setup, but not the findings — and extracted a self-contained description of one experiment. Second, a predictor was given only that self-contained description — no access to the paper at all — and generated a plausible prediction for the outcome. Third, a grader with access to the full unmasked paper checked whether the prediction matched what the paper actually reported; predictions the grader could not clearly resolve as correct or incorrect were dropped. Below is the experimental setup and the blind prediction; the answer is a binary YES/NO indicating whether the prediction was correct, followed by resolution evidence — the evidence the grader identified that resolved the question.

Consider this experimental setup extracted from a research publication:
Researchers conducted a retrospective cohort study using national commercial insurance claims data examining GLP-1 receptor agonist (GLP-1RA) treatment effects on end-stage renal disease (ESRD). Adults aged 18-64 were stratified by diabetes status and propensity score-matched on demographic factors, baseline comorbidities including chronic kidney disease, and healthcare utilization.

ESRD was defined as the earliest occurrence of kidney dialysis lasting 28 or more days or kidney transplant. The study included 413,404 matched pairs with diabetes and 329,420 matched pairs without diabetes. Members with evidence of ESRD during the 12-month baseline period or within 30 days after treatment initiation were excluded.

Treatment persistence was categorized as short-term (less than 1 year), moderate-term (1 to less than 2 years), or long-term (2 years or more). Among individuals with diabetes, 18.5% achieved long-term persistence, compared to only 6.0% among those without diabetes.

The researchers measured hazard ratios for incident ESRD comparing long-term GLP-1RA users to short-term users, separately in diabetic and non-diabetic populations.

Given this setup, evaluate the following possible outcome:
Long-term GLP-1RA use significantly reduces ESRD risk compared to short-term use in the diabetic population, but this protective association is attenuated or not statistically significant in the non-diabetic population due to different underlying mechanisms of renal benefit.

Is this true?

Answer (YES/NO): YES